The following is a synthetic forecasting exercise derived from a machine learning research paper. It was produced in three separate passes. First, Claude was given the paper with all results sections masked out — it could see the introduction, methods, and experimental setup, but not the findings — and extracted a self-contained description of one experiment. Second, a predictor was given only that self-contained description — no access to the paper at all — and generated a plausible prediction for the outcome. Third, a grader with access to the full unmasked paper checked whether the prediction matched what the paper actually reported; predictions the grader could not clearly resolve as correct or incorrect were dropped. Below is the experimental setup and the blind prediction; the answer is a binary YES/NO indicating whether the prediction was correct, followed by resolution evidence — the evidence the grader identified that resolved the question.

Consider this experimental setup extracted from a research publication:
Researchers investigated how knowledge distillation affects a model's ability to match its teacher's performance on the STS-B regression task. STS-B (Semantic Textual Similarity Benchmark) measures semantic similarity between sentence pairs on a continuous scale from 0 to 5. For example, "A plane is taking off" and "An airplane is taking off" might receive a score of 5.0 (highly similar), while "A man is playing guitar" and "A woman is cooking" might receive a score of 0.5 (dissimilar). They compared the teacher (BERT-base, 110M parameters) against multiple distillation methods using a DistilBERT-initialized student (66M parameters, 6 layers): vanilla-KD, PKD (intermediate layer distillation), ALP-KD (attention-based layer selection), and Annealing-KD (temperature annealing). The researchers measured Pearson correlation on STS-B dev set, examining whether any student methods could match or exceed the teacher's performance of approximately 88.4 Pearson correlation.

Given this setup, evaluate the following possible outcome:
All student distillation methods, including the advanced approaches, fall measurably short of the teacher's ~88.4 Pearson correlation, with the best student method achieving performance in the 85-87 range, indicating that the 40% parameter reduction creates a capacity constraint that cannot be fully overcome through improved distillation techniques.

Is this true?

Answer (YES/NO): NO